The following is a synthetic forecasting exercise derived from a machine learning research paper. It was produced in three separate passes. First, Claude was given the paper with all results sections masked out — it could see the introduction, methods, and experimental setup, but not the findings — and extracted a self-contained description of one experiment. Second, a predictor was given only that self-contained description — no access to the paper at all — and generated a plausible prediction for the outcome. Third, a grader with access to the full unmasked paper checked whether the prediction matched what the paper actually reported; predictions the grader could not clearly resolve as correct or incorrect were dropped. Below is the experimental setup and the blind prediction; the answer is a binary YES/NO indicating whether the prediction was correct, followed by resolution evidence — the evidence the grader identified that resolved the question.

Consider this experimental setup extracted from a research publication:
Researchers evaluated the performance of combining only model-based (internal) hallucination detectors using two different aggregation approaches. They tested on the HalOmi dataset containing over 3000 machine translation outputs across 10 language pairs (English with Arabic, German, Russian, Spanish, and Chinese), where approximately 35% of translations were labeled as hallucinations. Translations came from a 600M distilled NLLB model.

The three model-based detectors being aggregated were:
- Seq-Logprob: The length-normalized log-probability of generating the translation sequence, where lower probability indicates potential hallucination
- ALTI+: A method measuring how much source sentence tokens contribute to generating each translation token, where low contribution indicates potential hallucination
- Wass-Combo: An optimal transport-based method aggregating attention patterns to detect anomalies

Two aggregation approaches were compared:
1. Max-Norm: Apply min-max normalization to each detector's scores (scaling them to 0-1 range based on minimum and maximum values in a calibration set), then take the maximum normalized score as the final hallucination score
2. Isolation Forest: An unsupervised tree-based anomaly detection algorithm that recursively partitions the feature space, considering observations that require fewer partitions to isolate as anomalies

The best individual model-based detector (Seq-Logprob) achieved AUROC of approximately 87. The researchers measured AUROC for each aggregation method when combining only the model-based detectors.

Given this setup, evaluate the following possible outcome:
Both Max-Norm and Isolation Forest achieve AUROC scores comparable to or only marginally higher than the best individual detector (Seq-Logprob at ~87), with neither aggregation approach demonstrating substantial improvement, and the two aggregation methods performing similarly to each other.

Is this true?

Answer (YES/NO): NO